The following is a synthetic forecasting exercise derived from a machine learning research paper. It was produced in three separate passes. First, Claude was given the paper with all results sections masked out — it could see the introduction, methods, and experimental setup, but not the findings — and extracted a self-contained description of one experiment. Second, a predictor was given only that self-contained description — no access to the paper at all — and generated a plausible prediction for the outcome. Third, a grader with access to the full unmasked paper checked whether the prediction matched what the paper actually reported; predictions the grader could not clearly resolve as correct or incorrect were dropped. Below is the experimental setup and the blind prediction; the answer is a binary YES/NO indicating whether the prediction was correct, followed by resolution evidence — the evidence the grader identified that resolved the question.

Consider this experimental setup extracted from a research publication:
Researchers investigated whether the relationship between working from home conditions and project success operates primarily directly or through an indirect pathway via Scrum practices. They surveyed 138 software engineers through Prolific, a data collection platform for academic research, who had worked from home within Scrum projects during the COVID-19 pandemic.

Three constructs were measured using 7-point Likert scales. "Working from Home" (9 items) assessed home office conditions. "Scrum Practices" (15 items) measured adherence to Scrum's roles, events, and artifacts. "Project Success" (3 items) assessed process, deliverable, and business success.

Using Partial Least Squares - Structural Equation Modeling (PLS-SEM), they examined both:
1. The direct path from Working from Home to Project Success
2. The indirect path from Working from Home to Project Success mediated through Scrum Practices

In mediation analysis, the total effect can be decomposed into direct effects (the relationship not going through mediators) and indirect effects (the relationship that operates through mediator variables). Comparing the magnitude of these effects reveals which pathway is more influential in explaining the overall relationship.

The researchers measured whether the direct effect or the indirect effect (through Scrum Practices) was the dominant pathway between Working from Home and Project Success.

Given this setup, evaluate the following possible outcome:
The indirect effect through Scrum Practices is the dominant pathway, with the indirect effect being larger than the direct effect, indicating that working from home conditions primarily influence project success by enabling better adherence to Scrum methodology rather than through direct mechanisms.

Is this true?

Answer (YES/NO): NO